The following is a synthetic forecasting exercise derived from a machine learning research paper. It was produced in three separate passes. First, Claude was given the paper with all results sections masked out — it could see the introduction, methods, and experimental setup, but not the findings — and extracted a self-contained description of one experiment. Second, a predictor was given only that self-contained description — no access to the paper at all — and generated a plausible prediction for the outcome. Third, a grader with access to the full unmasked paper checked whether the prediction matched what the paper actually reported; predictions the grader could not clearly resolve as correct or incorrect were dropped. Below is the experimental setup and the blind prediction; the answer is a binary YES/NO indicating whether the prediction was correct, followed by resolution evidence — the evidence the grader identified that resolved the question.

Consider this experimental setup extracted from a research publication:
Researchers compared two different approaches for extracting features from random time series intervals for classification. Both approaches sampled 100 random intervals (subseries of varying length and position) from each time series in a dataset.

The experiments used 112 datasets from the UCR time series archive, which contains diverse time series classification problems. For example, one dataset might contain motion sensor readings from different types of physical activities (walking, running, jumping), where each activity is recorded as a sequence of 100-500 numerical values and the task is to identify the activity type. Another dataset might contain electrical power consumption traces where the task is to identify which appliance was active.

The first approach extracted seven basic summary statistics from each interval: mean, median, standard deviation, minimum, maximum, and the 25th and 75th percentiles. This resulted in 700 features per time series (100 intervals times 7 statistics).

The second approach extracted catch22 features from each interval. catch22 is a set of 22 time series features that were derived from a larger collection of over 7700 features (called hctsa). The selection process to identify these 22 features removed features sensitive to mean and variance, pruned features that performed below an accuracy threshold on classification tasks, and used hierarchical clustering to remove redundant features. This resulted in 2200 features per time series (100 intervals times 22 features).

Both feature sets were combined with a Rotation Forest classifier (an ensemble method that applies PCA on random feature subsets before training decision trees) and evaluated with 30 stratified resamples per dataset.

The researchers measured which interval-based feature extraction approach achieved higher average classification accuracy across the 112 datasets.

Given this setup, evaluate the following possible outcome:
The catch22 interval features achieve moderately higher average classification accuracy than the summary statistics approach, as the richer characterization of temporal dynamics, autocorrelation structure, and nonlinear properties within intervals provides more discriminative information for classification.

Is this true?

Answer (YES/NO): YES